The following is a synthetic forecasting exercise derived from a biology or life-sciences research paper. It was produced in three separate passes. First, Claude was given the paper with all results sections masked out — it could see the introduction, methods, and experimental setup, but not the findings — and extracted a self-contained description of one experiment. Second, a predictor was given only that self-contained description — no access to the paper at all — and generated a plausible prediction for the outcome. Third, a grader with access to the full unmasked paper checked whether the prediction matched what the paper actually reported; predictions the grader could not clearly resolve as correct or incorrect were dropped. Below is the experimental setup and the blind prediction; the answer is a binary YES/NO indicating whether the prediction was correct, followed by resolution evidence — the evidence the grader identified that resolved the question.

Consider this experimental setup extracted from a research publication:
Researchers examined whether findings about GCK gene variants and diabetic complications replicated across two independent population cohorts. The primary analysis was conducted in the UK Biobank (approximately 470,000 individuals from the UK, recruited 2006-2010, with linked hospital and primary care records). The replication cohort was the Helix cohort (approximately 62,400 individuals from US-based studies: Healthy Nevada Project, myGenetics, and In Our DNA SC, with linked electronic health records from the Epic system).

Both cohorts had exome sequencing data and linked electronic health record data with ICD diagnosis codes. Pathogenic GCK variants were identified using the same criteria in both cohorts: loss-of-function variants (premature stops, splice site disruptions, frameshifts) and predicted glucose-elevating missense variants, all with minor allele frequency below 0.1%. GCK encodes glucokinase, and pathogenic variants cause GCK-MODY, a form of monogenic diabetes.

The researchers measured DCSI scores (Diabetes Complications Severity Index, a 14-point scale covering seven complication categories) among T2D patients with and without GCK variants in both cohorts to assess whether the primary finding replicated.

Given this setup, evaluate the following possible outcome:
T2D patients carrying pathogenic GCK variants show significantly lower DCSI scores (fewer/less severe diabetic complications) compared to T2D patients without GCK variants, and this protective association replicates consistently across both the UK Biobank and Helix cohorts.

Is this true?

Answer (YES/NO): NO